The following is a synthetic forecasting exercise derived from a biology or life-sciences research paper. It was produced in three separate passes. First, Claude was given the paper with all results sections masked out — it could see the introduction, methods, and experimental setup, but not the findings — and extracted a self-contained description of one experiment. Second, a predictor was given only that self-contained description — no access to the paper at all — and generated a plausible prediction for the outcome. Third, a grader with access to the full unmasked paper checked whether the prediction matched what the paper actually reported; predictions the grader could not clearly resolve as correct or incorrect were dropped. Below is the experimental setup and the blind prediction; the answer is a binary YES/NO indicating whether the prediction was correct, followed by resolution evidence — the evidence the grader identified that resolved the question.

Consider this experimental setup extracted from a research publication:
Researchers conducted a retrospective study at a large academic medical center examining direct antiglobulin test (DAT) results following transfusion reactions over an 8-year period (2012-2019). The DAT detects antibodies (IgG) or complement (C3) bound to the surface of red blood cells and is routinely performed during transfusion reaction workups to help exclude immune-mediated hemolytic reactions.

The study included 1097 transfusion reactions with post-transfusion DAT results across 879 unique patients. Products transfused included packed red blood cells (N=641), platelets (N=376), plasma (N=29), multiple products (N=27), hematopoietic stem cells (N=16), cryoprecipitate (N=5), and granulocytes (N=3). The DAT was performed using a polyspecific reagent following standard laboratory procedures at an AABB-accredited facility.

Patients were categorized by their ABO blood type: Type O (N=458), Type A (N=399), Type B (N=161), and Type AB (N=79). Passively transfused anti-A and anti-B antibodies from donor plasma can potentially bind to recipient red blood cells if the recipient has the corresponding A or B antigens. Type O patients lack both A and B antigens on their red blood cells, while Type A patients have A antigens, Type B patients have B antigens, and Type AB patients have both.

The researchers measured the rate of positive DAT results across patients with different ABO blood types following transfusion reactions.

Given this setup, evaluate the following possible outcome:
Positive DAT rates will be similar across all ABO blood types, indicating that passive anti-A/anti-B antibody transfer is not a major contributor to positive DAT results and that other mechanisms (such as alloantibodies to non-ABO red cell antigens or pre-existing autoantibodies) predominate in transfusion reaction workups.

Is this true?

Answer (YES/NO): NO